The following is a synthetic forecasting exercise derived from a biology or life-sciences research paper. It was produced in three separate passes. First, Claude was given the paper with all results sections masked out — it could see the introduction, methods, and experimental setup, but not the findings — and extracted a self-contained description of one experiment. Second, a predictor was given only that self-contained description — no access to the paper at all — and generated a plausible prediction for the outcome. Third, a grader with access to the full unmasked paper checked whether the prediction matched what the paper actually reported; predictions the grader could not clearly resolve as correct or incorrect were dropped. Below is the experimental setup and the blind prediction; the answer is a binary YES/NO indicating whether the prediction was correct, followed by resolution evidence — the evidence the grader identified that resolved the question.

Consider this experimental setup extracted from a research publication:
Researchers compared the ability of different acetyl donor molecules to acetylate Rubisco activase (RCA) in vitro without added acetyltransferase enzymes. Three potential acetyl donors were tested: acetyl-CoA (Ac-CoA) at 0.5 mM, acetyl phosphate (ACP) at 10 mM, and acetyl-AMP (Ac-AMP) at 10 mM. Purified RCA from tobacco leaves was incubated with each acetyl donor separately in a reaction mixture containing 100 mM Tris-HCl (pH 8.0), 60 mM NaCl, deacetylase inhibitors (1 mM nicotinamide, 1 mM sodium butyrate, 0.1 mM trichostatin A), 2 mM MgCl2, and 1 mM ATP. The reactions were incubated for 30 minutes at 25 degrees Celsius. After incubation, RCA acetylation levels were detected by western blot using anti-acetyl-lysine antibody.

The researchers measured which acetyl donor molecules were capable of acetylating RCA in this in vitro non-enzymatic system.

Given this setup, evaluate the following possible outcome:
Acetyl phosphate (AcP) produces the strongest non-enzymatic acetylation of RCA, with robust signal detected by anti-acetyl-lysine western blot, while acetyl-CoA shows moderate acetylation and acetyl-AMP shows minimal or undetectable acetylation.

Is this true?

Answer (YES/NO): NO